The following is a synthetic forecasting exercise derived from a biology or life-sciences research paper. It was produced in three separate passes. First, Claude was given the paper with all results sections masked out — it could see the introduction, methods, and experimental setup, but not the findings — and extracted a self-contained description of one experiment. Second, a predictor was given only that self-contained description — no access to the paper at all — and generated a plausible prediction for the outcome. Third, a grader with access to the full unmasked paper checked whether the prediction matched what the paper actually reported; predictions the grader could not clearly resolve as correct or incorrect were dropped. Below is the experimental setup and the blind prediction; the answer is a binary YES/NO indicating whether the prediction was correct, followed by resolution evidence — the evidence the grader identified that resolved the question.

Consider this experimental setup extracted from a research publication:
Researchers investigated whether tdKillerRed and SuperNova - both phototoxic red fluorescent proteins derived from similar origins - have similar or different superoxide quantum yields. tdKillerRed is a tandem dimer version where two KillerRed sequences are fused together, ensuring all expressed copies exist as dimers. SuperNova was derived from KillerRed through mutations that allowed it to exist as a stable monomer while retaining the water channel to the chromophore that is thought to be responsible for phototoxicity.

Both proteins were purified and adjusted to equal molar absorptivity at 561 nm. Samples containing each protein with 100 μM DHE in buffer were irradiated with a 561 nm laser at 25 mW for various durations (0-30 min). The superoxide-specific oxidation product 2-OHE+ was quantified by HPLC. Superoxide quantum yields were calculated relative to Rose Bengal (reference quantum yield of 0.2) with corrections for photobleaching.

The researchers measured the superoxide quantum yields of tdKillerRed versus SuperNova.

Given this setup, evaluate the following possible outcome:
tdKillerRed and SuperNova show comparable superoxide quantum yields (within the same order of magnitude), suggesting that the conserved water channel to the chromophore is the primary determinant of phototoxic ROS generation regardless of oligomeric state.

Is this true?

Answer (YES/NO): NO